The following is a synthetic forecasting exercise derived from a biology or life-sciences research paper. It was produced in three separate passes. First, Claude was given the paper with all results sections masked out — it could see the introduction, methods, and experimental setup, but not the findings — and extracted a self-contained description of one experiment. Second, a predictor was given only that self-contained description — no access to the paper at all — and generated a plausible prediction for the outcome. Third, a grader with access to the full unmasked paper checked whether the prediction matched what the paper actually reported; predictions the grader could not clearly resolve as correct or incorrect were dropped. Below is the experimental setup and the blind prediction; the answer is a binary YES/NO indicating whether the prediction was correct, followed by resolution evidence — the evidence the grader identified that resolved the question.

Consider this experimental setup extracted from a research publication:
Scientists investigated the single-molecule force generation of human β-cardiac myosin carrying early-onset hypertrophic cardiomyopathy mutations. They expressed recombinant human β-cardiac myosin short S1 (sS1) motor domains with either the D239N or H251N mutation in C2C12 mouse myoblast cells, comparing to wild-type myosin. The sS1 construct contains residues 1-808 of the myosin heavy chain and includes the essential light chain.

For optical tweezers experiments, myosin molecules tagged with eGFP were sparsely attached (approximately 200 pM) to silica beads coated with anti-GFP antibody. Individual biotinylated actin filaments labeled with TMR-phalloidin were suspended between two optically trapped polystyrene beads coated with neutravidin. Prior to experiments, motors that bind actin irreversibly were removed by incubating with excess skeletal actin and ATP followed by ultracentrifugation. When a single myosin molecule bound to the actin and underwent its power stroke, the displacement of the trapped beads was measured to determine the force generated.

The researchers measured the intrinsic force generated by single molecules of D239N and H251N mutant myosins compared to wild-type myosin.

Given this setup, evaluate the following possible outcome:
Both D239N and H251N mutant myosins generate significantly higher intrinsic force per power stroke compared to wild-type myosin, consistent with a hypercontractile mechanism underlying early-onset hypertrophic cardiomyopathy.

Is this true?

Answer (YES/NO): YES